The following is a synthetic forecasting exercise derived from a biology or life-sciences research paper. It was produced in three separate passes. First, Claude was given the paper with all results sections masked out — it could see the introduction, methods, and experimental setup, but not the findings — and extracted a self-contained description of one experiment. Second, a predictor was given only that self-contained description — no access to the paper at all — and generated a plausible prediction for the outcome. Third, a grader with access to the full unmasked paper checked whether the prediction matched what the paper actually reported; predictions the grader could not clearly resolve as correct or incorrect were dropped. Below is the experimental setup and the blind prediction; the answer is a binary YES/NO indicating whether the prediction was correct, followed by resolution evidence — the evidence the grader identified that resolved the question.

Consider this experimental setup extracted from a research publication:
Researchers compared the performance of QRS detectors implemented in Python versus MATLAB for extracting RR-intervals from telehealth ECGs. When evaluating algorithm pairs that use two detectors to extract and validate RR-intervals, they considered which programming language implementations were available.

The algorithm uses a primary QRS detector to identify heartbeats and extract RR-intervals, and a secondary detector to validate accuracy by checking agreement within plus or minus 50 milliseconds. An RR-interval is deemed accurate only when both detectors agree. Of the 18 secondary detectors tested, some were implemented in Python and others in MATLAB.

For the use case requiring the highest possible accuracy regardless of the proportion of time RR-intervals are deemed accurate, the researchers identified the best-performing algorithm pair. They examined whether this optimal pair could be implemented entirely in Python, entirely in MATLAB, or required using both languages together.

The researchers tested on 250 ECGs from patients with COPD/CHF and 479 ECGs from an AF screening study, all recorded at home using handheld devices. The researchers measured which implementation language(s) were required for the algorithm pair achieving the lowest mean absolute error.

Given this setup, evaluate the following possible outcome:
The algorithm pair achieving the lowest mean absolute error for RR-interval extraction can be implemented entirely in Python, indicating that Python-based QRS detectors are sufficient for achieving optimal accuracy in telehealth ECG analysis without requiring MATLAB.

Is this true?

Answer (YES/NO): NO